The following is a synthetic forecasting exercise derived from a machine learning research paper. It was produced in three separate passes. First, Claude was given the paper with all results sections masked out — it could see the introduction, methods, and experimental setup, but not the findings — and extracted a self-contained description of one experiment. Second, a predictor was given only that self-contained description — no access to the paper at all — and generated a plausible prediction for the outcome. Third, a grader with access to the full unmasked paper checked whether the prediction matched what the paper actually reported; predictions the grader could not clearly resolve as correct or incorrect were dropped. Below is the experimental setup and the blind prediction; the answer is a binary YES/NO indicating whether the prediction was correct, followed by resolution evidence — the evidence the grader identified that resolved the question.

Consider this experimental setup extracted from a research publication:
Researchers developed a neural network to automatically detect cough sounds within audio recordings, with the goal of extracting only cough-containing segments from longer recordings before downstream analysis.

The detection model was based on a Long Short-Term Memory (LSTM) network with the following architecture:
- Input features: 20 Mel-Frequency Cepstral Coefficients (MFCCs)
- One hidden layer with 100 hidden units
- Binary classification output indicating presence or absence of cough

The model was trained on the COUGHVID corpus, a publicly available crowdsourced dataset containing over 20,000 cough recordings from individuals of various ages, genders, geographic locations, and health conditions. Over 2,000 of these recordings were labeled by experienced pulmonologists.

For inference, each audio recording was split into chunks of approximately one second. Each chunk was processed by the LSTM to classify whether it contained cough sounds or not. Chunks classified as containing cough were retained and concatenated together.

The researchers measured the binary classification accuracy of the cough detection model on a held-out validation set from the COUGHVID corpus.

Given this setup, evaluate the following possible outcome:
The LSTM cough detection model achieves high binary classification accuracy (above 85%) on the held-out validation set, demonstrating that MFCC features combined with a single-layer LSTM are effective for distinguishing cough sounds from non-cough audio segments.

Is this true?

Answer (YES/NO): YES